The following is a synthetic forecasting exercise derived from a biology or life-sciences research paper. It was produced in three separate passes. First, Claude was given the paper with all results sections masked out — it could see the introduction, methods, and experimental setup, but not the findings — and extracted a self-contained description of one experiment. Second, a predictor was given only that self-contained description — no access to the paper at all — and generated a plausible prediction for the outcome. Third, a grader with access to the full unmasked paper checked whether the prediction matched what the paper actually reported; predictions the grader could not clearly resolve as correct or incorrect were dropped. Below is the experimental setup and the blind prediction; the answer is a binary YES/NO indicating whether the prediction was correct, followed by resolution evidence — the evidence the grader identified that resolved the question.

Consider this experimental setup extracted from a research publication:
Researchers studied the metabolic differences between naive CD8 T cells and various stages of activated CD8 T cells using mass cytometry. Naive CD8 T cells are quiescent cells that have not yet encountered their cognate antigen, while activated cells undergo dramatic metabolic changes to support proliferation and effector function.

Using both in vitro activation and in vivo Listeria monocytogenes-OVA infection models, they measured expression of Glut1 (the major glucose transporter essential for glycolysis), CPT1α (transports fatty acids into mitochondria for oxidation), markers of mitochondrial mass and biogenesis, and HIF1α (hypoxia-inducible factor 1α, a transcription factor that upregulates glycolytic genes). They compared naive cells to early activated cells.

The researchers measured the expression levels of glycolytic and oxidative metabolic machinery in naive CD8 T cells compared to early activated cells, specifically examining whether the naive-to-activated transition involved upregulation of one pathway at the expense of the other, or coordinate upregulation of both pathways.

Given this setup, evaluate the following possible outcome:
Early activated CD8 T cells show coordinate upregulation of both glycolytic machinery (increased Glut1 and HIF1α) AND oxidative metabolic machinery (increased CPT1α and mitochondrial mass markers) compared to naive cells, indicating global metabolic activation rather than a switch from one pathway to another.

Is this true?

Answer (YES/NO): YES